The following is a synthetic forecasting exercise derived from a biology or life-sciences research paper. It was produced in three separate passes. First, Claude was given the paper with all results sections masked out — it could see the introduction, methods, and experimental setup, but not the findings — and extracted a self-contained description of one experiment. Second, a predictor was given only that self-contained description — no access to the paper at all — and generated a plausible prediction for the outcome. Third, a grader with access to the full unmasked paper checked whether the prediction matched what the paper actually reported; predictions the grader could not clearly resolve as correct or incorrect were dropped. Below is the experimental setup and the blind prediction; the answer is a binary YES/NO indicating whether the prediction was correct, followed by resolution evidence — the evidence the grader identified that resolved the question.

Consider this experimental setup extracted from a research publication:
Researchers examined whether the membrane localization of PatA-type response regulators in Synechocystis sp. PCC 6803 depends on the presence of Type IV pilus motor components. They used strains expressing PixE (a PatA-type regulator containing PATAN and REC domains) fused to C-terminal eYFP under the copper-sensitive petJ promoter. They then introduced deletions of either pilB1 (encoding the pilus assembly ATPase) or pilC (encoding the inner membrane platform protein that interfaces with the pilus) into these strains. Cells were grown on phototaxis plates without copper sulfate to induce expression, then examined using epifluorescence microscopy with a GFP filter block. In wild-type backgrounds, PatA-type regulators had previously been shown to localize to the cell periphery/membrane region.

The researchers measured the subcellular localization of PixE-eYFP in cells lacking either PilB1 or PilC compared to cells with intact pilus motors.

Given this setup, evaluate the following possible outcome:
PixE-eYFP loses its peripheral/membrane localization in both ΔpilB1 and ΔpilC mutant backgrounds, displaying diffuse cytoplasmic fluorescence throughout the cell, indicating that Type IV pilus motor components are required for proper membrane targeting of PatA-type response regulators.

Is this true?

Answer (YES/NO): NO